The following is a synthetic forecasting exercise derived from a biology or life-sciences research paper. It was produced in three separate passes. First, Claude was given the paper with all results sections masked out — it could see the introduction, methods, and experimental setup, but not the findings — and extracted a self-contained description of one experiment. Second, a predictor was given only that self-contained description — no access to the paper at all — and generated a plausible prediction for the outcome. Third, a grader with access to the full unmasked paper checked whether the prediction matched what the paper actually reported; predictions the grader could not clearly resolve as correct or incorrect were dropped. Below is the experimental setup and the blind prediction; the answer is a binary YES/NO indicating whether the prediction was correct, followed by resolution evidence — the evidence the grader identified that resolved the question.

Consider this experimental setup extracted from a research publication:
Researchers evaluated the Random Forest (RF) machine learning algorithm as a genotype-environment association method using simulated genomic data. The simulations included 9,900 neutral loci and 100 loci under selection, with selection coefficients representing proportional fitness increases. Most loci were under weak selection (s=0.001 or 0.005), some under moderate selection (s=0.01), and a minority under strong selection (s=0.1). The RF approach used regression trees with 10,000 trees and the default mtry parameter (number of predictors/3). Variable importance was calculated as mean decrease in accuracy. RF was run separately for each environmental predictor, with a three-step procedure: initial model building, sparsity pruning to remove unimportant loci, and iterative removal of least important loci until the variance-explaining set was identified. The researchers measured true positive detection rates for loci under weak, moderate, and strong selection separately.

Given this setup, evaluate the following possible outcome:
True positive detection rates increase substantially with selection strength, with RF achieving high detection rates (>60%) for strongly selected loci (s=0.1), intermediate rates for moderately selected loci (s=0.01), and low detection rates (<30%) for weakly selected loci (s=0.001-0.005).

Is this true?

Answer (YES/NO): NO